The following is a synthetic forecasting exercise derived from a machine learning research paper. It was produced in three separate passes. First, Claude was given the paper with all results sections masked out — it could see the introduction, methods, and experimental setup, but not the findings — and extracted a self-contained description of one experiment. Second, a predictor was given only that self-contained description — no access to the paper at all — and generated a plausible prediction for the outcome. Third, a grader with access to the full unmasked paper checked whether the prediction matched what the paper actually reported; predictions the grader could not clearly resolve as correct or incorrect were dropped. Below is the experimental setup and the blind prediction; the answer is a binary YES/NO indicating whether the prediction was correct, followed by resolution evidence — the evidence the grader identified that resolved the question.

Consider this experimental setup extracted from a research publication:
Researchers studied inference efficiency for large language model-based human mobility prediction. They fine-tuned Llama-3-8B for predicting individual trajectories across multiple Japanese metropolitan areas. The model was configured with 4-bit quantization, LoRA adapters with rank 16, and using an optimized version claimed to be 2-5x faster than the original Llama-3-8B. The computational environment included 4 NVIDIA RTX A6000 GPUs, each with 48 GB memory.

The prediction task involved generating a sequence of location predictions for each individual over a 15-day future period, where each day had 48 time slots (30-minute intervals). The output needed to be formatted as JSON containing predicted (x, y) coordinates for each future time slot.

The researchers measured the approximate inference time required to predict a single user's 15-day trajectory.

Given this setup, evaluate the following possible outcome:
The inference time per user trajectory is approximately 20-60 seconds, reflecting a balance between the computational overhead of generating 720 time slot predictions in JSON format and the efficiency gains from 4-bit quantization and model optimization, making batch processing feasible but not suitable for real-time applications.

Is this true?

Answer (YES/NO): NO